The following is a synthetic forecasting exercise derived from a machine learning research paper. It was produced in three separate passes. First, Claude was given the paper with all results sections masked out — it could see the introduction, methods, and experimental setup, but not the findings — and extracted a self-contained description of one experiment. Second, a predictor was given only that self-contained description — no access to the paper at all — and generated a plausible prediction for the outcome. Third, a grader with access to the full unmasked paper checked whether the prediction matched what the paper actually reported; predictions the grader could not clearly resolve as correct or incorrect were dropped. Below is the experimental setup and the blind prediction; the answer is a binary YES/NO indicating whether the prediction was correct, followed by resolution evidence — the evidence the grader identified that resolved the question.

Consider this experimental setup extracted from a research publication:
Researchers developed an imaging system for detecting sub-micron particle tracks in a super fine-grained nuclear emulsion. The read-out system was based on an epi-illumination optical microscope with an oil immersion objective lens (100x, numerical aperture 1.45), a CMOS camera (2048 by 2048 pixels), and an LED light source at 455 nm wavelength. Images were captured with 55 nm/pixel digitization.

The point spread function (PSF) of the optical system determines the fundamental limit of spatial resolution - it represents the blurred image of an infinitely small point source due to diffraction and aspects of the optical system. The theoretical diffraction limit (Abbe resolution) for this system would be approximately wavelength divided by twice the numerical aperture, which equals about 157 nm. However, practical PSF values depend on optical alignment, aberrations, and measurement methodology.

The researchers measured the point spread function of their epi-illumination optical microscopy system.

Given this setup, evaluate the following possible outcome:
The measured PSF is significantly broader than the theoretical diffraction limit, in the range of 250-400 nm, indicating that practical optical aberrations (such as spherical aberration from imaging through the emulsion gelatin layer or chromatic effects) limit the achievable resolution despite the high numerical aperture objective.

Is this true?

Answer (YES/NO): NO